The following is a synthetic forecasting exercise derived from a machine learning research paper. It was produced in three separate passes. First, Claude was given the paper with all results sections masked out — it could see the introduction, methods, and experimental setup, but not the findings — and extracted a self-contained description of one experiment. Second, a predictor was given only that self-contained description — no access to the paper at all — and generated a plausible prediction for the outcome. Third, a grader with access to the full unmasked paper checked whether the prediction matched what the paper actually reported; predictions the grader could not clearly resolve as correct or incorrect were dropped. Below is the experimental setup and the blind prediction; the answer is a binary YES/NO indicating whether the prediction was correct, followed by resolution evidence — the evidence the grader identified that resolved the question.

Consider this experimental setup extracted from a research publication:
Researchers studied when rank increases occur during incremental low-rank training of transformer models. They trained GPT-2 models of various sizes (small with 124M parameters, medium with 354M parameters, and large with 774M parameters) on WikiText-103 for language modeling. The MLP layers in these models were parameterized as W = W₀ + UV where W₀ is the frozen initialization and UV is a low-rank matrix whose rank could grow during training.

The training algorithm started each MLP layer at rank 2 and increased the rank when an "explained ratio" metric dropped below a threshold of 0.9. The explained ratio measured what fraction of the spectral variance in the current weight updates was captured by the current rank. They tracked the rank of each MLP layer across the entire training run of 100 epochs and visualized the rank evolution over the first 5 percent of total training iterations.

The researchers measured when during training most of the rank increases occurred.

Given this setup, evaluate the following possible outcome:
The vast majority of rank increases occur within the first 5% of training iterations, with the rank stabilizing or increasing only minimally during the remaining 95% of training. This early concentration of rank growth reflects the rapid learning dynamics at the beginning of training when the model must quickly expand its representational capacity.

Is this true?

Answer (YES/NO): YES